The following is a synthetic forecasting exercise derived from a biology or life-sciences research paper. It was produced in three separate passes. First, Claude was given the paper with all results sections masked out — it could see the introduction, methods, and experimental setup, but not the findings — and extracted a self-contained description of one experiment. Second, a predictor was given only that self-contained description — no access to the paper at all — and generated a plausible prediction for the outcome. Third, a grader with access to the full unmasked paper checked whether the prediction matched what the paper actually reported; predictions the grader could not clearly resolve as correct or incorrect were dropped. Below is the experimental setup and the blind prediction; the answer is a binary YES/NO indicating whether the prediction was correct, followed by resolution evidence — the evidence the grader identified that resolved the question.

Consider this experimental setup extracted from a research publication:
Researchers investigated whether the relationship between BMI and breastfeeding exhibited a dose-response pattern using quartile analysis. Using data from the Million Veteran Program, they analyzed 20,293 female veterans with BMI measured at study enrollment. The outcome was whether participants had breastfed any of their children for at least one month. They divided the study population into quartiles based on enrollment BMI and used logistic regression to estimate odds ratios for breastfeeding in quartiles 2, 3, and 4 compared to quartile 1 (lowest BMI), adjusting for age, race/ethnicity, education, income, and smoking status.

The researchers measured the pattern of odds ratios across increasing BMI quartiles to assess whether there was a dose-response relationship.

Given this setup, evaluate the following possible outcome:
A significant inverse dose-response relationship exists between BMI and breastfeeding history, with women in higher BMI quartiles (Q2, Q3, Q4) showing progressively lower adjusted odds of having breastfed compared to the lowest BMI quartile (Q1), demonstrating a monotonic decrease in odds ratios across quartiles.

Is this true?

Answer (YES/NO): NO